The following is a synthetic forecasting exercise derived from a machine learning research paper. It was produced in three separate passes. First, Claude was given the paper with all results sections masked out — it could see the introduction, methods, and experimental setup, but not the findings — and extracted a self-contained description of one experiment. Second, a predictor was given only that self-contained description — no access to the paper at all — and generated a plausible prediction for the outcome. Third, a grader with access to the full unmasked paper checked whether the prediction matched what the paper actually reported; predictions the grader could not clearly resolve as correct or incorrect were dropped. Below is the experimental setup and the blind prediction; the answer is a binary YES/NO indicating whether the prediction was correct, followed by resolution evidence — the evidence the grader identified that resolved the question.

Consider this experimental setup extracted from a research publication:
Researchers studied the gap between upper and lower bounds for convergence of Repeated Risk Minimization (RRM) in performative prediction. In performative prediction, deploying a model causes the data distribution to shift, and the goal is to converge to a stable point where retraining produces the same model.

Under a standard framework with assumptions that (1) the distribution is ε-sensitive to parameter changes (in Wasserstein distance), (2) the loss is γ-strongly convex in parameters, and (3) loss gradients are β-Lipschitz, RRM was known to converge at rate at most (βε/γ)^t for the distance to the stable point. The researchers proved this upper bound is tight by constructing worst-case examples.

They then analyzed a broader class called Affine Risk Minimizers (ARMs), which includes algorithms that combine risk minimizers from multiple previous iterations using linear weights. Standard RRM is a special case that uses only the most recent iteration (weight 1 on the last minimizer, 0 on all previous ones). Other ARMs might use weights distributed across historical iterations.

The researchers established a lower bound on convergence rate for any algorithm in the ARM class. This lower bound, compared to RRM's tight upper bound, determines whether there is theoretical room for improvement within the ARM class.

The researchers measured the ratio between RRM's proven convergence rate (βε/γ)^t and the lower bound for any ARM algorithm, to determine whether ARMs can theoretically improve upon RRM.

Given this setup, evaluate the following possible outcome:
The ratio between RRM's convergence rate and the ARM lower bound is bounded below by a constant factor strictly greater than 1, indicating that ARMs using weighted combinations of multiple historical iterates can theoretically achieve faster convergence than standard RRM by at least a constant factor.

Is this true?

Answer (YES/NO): YES